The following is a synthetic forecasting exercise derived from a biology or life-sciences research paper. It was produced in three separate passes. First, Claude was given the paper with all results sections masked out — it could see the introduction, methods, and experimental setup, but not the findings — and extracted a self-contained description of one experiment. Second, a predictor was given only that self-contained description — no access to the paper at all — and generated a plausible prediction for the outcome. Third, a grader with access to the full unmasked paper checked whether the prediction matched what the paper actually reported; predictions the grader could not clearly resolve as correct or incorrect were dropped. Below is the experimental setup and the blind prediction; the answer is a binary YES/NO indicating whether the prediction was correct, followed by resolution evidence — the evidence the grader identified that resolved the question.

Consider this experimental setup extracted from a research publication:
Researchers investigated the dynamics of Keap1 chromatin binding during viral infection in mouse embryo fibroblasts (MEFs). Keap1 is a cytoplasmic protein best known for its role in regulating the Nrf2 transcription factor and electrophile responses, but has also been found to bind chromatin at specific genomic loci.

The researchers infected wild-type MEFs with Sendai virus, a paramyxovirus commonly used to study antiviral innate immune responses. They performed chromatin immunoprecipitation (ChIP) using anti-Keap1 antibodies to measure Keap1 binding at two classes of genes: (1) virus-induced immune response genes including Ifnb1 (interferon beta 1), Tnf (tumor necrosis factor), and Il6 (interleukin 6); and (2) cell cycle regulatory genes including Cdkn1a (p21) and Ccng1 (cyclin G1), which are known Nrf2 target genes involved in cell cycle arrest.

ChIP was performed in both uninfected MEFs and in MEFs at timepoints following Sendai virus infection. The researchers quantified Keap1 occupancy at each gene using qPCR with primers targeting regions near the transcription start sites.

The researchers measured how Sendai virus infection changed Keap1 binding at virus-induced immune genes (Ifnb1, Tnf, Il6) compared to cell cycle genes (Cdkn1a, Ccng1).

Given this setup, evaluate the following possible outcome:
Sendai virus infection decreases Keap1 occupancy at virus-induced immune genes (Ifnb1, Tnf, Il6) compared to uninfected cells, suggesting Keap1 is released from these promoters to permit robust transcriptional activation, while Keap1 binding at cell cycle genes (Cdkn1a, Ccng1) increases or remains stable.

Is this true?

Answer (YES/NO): NO